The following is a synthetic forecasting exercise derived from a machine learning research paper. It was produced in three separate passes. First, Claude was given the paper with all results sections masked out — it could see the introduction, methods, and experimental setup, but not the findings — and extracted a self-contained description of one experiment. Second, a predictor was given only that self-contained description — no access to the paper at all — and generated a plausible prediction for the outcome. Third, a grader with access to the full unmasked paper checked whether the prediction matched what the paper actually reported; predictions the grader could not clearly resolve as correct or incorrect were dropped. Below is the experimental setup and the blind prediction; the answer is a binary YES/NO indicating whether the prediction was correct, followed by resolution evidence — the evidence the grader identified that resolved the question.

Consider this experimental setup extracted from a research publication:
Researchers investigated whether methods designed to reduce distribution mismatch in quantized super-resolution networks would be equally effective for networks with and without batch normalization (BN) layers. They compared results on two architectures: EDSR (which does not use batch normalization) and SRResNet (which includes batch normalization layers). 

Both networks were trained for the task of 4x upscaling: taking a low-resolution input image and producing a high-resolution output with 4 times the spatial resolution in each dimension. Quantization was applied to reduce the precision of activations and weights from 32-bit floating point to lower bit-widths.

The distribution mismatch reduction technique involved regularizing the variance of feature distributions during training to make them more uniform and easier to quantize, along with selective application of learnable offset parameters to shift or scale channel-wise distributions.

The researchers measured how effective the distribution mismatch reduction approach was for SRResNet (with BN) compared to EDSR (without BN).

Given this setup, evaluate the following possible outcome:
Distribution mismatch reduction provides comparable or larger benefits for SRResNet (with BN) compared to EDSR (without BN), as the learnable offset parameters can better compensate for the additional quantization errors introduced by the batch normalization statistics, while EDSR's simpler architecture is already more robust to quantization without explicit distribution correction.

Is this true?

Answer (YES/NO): NO